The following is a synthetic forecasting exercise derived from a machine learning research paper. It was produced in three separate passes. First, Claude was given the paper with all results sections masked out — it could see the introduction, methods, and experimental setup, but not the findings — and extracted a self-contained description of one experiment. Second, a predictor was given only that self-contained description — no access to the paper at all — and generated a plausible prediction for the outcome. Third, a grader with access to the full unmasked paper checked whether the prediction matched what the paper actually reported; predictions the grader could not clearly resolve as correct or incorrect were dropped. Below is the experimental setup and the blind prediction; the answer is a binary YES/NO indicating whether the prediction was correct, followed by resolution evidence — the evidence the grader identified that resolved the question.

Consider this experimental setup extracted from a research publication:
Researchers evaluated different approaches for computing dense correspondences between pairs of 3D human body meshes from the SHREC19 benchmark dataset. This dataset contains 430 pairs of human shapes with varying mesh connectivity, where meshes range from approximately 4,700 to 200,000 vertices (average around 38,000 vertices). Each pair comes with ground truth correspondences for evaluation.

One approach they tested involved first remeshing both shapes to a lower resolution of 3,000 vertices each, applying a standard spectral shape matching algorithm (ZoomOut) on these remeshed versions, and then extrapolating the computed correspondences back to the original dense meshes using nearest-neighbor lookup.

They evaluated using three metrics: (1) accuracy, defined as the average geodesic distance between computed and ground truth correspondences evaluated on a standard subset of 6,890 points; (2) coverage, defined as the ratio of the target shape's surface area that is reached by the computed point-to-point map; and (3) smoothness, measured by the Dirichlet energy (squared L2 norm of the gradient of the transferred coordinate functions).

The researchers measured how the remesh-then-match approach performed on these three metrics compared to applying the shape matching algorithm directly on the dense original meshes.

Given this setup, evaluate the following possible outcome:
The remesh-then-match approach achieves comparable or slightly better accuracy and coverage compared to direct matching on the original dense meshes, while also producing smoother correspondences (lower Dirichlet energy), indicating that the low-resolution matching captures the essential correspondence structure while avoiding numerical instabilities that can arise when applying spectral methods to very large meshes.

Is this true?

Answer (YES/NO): NO